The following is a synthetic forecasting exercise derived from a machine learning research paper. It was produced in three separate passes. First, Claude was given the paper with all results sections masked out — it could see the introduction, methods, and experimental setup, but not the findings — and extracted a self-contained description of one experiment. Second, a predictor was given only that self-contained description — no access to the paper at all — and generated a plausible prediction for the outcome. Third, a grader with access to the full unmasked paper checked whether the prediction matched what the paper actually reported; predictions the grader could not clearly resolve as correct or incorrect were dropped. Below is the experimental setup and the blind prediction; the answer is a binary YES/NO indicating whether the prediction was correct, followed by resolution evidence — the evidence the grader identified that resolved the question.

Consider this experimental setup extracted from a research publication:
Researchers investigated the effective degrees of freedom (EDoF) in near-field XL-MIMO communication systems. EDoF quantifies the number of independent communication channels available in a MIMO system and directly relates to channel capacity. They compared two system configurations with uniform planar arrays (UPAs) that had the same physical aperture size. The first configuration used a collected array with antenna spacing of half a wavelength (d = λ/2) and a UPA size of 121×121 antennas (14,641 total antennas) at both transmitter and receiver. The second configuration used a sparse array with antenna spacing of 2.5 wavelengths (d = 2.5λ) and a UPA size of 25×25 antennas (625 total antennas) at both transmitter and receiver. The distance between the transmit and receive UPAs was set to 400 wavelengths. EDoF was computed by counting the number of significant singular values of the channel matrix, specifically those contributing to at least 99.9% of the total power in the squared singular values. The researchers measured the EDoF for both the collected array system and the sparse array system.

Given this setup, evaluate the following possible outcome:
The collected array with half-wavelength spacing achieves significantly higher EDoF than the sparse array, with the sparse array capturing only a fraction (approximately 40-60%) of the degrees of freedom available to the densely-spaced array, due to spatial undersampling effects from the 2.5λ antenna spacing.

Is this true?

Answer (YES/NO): NO